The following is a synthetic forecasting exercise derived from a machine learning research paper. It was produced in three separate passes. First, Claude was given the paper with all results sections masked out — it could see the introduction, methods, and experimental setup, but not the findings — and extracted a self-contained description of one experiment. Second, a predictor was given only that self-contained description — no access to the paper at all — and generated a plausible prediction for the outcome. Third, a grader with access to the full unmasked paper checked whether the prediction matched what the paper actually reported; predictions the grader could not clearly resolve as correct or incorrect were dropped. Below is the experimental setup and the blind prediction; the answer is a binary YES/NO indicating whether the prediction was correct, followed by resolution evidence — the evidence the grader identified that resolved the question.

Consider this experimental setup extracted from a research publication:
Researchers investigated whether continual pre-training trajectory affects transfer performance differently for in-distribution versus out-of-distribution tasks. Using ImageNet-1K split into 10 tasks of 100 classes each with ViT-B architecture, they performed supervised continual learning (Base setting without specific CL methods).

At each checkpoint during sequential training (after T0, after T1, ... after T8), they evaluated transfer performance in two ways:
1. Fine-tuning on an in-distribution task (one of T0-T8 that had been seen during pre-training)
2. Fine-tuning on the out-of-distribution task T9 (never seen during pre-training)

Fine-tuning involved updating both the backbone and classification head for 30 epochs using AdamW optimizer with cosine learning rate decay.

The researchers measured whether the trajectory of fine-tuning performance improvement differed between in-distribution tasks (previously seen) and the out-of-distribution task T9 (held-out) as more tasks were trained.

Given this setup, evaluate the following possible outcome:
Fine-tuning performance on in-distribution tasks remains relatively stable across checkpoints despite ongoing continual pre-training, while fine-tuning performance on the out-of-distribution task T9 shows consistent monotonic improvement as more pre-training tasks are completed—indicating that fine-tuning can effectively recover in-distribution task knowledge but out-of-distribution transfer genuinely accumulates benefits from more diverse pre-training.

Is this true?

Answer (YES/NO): NO